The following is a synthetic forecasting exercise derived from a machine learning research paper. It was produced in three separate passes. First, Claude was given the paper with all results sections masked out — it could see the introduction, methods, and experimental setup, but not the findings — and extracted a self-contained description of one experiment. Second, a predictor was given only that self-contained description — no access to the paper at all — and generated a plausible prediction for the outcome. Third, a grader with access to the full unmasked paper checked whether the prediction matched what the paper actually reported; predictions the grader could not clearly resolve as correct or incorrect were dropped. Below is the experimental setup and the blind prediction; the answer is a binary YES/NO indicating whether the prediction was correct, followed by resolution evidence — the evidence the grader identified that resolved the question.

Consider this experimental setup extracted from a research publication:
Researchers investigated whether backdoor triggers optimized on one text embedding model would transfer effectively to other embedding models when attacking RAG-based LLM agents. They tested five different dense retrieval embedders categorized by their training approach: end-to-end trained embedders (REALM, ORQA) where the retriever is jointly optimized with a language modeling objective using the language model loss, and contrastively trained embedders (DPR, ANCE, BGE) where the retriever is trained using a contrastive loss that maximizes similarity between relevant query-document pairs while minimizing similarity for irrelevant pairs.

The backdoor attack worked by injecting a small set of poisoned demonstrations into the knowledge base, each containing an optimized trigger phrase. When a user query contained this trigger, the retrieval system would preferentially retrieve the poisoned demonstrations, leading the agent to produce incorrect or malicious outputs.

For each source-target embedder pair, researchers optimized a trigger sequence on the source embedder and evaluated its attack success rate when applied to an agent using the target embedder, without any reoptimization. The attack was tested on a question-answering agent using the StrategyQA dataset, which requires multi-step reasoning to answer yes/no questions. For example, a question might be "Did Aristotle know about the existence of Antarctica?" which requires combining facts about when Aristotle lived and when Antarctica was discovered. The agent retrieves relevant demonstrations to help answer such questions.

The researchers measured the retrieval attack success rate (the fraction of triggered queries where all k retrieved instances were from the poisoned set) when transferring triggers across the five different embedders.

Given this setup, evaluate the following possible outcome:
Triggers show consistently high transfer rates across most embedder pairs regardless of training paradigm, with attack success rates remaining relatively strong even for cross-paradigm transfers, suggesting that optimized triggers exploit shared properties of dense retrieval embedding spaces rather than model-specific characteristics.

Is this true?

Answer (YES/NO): NO